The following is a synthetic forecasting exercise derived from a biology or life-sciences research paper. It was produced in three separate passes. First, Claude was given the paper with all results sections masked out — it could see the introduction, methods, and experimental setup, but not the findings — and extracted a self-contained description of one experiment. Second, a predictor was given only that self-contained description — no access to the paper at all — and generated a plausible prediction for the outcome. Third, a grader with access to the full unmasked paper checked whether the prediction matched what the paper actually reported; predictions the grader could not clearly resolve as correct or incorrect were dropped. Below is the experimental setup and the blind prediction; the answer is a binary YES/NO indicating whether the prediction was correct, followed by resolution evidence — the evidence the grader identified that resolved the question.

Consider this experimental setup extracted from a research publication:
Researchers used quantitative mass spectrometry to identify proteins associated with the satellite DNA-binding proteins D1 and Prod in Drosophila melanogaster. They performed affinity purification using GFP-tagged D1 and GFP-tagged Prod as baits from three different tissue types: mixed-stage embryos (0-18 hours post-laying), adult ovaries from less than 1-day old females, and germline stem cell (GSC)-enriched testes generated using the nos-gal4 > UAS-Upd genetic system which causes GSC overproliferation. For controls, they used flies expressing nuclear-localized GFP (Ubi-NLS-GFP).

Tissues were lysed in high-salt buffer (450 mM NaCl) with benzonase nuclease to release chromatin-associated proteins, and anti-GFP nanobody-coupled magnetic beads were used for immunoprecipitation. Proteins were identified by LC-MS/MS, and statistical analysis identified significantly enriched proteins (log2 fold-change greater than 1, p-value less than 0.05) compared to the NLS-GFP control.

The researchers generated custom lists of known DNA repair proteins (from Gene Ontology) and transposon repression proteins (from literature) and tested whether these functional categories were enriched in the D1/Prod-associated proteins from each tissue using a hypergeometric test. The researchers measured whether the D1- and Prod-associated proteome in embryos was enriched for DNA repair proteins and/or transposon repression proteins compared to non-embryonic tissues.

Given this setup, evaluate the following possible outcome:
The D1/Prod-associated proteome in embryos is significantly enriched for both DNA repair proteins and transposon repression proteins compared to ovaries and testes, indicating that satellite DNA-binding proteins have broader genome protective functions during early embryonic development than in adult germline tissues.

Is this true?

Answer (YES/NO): YES